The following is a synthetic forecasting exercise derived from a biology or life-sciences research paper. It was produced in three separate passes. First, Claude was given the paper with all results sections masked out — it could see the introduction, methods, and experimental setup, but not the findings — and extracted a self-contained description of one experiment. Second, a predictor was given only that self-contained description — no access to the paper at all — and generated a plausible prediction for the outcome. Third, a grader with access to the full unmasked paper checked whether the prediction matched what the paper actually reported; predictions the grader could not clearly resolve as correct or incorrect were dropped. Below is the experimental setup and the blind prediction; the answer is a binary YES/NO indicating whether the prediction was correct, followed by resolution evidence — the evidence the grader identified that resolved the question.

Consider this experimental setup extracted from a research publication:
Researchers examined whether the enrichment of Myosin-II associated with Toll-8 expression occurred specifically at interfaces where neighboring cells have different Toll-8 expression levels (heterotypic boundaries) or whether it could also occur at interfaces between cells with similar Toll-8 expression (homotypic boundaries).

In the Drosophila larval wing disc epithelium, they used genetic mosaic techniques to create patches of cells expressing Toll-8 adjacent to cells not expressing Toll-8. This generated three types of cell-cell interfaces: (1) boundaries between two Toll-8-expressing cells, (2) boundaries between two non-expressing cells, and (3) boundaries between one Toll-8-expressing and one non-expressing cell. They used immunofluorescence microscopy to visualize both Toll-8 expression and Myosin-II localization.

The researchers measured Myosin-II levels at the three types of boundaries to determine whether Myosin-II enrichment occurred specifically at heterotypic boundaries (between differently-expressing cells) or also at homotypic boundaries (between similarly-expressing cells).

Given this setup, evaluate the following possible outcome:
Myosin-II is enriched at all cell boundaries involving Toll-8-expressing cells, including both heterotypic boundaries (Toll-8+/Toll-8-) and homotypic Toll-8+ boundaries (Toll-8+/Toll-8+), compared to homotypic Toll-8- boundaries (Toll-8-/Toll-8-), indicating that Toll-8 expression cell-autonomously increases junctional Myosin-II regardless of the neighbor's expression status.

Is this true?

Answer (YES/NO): NO